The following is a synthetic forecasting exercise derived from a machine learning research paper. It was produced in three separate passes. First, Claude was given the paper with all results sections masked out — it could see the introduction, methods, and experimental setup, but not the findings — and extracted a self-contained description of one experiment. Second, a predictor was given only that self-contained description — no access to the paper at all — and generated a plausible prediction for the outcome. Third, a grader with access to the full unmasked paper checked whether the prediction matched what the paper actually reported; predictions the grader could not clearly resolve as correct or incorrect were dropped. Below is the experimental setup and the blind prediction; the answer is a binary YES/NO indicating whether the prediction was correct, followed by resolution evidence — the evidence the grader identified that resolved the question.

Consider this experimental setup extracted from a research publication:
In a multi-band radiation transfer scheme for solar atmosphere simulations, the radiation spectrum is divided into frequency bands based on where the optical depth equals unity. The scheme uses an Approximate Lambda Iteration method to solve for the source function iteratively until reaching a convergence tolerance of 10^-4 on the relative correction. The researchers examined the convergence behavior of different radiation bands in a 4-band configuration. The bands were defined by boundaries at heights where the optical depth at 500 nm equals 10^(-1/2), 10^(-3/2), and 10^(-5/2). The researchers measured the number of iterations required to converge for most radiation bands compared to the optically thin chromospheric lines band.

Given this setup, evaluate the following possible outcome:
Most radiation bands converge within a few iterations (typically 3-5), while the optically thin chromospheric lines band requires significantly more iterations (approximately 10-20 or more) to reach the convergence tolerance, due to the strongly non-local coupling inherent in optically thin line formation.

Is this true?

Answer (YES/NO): NO